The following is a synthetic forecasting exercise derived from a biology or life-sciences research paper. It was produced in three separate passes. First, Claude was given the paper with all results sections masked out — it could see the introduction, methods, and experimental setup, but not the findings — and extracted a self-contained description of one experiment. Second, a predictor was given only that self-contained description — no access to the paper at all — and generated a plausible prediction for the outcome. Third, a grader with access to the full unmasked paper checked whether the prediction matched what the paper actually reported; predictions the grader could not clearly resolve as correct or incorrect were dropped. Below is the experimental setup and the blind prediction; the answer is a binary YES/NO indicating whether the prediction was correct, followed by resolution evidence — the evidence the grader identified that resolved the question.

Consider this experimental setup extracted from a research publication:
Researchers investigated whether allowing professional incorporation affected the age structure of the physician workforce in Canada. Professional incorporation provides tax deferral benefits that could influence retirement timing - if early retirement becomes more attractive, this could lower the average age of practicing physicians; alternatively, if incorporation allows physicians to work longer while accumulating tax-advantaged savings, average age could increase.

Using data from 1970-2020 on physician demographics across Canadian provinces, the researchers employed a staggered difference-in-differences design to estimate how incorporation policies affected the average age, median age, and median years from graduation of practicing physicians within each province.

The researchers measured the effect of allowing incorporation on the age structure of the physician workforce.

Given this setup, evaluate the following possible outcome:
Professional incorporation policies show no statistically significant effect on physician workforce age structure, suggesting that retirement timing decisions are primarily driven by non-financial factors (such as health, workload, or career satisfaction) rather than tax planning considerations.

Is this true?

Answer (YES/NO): NO